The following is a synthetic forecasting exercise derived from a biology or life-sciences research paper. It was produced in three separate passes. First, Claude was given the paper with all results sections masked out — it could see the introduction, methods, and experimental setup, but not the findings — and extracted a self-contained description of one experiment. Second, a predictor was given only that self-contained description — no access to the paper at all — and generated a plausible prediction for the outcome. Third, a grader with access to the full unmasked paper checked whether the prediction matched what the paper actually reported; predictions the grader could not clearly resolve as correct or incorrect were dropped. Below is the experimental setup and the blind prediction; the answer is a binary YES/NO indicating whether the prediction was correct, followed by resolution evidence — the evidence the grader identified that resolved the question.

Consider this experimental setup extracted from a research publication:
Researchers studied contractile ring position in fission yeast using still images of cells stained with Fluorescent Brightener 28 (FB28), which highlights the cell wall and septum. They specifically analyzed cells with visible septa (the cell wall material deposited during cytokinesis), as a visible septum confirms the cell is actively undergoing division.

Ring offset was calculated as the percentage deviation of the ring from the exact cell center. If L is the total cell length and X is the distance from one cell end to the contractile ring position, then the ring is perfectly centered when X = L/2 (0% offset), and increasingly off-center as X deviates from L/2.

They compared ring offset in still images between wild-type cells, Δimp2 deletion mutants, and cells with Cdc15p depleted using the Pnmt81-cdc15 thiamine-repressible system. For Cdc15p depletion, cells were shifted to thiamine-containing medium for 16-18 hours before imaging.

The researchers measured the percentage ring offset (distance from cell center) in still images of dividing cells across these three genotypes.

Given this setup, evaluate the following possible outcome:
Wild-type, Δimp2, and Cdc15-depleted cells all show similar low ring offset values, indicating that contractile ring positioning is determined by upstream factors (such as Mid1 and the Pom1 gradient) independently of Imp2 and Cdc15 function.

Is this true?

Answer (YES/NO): NO